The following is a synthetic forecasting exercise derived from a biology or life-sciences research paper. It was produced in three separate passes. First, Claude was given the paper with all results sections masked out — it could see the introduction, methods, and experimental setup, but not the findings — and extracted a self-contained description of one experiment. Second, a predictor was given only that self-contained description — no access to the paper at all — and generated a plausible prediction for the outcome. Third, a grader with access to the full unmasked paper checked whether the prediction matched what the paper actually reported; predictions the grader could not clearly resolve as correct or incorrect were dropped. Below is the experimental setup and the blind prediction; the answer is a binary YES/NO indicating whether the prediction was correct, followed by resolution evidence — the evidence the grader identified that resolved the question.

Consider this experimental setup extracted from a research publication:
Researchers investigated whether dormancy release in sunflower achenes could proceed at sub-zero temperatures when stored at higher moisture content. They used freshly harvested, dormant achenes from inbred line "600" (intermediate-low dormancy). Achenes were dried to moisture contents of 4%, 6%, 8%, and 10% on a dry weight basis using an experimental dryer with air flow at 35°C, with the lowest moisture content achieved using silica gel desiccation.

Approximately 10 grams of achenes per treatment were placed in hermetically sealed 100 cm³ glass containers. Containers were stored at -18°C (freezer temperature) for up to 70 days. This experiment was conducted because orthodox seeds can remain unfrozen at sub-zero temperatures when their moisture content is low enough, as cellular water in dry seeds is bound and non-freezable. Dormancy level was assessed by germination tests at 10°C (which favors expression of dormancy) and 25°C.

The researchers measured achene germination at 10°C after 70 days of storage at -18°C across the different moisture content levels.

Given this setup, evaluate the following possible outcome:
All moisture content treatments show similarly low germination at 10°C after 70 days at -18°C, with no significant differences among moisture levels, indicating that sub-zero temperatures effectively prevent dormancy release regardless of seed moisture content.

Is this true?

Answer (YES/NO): NO